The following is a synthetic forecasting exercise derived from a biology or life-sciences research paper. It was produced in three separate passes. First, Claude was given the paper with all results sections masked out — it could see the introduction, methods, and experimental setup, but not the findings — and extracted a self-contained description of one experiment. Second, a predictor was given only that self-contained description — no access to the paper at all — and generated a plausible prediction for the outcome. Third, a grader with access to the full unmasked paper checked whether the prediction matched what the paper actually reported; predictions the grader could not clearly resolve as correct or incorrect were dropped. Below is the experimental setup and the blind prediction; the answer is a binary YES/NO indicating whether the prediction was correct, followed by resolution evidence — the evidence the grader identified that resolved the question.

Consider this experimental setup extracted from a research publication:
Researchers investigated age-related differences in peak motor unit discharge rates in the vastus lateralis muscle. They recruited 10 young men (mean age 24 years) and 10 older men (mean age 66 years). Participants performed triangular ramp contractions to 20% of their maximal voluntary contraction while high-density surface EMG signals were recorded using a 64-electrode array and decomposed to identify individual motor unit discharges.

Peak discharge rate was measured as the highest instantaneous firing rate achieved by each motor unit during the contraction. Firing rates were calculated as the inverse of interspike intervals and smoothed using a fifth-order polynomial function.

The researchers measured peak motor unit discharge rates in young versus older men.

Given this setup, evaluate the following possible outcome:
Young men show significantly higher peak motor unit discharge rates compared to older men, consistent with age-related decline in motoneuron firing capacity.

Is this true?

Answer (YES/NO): YES